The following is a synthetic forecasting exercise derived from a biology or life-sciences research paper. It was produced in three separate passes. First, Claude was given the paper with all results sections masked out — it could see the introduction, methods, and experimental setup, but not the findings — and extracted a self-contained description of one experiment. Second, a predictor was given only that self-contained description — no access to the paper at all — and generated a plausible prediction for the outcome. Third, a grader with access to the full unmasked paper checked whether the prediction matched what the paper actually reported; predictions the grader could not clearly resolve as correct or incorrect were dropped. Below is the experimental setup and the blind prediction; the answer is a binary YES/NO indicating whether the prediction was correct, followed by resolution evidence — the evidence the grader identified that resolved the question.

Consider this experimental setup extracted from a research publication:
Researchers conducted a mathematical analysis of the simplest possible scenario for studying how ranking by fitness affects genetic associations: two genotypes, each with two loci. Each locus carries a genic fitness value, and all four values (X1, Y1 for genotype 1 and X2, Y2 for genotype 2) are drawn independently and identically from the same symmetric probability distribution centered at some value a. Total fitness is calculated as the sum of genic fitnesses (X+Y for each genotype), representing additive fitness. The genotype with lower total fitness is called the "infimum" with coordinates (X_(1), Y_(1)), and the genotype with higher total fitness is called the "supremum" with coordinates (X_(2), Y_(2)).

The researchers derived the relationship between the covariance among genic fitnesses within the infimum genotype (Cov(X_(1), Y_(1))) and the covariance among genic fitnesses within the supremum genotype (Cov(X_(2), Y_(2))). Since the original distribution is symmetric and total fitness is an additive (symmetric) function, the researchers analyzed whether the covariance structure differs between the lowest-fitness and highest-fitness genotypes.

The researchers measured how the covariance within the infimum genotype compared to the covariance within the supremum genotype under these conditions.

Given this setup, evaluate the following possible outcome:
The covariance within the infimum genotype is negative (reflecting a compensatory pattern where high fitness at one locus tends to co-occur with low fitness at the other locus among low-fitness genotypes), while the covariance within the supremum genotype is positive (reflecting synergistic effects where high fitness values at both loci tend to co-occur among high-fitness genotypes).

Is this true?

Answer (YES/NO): NO